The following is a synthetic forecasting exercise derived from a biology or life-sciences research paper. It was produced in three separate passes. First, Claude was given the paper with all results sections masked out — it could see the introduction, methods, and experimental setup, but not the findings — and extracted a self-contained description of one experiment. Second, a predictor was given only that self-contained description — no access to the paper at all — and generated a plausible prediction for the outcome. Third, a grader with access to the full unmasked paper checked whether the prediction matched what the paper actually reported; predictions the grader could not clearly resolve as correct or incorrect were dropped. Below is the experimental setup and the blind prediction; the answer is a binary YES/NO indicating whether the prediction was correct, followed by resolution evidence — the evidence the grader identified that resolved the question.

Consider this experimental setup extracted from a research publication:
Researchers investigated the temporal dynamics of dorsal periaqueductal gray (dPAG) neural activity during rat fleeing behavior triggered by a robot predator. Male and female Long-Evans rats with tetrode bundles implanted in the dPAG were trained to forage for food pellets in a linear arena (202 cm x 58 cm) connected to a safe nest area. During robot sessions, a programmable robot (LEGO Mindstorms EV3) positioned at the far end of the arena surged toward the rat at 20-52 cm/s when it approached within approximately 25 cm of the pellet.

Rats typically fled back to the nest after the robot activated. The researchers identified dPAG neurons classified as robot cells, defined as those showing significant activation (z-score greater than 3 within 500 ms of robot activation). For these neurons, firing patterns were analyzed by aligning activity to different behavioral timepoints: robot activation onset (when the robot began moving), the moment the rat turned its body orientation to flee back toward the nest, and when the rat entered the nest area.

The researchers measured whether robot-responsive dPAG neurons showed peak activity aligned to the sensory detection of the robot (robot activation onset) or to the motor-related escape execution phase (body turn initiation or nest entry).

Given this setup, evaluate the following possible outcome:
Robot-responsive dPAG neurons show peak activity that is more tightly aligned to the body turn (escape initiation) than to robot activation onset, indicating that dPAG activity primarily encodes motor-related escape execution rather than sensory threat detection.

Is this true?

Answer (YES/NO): NO